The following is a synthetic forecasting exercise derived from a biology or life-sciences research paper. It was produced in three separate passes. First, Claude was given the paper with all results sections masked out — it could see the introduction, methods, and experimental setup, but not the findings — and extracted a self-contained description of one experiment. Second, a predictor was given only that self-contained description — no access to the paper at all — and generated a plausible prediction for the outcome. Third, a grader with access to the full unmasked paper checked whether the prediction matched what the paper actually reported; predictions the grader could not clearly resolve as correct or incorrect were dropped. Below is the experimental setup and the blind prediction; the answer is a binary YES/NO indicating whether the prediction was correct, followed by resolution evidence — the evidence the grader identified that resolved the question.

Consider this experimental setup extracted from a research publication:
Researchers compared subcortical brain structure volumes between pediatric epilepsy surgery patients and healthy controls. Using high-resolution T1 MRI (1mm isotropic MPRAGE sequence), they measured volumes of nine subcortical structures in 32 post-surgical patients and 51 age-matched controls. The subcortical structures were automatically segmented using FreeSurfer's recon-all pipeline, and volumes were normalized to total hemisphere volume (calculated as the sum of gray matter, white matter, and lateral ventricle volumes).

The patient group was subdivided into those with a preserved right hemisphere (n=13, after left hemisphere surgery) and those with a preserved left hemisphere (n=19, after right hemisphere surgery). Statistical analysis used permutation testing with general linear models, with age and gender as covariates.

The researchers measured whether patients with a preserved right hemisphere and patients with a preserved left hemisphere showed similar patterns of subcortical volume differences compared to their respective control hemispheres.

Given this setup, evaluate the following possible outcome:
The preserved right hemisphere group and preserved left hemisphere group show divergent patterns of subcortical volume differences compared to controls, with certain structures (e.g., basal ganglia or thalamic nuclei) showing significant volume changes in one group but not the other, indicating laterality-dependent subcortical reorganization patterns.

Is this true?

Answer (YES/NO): YES